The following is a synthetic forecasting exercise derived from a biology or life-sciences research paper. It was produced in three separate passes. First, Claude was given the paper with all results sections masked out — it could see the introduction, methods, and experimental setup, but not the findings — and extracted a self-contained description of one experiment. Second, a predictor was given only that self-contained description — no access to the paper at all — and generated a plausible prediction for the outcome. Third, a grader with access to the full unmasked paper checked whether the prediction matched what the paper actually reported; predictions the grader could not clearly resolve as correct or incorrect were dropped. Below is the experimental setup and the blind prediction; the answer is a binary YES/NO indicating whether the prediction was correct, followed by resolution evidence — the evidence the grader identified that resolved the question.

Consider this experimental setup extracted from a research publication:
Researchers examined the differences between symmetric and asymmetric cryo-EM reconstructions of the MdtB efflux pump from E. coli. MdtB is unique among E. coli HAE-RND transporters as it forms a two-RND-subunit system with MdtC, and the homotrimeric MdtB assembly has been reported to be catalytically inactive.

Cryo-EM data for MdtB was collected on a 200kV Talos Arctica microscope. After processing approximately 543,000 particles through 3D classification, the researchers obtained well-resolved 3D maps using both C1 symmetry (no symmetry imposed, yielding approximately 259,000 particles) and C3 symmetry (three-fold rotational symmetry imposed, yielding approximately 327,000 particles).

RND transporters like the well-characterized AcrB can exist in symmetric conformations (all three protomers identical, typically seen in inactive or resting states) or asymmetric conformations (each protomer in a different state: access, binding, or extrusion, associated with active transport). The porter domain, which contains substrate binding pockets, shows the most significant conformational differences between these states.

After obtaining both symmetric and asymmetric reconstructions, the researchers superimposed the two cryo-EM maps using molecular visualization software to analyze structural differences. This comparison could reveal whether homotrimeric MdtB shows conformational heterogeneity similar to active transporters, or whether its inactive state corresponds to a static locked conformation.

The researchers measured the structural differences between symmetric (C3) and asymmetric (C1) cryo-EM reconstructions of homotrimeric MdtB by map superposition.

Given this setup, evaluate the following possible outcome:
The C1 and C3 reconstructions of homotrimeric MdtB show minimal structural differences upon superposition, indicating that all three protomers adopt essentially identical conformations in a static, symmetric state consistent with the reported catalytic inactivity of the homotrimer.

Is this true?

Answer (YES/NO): NO